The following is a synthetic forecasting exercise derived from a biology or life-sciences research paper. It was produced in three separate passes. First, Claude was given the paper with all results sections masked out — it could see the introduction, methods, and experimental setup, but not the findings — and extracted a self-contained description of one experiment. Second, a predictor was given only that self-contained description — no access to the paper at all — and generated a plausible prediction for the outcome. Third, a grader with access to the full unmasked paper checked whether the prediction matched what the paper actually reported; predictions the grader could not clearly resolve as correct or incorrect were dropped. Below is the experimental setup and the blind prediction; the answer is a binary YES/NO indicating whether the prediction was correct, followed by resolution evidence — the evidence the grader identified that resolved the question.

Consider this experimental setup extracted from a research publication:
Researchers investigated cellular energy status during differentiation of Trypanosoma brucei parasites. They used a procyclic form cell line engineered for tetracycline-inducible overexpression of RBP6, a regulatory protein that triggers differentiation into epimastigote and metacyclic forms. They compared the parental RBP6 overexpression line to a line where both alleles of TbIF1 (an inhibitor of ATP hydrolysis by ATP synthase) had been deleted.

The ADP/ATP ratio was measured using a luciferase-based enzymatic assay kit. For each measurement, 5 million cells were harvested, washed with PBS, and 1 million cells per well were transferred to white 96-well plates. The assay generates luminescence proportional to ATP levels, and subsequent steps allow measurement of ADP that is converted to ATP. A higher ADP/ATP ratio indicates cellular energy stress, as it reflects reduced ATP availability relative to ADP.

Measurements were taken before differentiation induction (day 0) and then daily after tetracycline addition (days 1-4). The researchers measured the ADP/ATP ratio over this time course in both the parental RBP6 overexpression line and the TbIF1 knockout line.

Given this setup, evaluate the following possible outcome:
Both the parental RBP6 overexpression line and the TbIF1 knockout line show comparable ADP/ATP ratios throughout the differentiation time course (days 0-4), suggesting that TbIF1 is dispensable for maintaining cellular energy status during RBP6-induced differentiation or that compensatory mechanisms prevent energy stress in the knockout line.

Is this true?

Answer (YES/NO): NO